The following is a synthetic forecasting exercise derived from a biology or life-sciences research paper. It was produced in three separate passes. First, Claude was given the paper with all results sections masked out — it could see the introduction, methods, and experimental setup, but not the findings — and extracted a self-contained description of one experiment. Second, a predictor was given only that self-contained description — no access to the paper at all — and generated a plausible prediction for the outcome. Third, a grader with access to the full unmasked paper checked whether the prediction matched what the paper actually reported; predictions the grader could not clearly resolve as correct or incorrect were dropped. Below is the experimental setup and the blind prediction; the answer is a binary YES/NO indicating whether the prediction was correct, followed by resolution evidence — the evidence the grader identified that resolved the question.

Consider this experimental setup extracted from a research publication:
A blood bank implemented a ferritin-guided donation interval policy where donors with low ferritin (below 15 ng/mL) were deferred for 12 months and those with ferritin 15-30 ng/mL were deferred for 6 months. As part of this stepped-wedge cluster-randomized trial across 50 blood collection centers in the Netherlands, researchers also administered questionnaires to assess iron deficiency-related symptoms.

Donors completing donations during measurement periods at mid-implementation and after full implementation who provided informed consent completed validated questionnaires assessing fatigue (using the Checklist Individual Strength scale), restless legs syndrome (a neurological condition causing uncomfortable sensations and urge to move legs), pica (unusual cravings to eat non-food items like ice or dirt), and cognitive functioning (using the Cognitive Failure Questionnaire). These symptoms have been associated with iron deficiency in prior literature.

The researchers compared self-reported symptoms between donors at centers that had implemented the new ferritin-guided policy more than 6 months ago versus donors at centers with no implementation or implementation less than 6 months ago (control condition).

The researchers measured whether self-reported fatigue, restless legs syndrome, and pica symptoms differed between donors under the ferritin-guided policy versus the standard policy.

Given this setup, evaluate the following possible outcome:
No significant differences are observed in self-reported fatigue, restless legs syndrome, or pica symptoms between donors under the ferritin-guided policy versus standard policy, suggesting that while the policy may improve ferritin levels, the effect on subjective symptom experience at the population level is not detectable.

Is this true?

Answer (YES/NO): NO